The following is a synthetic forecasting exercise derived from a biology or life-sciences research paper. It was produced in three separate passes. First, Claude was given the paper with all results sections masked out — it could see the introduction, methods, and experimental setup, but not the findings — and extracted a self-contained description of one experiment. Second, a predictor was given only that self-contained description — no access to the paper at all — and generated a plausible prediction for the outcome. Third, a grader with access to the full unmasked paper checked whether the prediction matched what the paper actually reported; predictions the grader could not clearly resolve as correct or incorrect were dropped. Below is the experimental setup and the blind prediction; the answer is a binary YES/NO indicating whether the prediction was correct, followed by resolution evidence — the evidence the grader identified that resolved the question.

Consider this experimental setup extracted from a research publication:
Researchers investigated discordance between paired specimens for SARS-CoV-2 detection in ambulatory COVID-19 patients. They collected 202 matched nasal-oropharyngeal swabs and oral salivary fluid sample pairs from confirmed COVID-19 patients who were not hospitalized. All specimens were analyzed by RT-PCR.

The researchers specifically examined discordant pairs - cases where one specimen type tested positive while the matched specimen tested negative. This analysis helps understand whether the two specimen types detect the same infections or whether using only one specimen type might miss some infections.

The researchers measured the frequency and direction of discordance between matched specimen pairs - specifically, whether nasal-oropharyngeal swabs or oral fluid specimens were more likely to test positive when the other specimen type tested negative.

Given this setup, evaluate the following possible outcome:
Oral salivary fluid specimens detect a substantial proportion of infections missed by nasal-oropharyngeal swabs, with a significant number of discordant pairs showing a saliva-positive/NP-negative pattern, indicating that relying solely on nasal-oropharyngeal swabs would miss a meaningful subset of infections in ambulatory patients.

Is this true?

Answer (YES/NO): NO